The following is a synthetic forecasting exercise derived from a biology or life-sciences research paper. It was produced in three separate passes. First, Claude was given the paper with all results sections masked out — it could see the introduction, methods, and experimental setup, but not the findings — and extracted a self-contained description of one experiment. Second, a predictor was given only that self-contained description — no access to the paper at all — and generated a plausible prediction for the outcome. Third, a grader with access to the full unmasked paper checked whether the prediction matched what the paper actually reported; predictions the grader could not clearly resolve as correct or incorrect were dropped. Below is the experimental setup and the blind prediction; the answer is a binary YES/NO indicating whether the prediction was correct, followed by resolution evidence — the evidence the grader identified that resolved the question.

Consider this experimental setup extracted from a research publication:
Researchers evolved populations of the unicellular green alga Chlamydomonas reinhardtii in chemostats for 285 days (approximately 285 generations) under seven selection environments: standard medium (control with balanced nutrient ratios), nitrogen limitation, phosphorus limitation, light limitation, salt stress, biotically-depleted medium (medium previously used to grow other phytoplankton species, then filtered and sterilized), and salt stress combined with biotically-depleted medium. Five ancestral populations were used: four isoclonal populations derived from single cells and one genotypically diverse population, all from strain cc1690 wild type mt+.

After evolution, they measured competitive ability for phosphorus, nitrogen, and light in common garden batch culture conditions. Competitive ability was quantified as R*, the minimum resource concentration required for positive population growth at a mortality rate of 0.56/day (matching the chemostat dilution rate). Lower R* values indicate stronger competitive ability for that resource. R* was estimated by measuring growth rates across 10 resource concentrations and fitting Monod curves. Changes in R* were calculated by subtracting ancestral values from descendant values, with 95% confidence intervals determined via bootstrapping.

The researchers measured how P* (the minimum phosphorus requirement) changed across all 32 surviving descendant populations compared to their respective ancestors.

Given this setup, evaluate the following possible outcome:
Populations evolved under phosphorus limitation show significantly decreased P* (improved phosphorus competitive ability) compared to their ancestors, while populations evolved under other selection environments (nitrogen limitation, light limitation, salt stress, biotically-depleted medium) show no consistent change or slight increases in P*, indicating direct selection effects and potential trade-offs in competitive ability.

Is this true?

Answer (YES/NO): NO